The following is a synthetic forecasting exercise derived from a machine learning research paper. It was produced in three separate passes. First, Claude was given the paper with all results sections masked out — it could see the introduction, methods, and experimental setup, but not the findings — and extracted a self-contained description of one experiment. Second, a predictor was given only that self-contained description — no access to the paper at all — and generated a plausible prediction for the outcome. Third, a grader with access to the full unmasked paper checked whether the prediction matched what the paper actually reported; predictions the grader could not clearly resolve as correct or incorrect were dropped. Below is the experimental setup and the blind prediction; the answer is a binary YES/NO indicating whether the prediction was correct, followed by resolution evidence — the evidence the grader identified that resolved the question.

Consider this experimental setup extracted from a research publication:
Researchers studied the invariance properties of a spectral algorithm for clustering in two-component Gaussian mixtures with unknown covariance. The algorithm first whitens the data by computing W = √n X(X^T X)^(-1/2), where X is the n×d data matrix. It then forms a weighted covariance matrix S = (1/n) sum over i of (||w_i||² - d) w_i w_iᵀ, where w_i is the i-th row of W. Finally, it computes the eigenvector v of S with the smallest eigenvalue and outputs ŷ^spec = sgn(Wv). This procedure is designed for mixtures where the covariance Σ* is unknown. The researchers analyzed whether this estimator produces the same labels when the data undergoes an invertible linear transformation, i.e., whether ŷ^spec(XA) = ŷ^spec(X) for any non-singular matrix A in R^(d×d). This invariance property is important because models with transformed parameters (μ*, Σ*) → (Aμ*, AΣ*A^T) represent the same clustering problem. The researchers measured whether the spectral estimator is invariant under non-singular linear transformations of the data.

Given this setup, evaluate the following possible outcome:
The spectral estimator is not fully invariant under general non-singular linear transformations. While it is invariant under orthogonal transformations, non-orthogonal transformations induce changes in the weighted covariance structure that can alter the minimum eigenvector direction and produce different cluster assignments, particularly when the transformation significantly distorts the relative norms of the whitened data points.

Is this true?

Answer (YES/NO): NO